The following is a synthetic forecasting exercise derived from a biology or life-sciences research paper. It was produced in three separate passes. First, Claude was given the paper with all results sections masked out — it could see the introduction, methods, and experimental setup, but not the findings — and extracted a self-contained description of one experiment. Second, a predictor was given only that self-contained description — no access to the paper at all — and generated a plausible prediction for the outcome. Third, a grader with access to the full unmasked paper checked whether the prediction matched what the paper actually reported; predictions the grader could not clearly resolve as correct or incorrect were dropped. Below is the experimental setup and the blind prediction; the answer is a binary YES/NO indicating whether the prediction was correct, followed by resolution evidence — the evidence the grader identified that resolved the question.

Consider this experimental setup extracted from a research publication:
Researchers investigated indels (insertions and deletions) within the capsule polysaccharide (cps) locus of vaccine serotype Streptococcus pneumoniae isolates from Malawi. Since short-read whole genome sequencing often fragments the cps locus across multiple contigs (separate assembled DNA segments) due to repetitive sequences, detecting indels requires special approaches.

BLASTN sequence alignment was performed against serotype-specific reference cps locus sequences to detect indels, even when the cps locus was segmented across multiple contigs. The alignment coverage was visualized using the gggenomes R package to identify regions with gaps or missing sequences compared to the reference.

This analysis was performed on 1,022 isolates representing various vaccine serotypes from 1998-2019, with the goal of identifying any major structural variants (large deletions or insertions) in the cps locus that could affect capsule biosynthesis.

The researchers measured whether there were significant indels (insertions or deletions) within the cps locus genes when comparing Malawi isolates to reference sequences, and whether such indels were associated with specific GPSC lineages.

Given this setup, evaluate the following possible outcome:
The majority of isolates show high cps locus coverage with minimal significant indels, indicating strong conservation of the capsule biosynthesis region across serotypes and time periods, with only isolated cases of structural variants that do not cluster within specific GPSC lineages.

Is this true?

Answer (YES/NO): NO